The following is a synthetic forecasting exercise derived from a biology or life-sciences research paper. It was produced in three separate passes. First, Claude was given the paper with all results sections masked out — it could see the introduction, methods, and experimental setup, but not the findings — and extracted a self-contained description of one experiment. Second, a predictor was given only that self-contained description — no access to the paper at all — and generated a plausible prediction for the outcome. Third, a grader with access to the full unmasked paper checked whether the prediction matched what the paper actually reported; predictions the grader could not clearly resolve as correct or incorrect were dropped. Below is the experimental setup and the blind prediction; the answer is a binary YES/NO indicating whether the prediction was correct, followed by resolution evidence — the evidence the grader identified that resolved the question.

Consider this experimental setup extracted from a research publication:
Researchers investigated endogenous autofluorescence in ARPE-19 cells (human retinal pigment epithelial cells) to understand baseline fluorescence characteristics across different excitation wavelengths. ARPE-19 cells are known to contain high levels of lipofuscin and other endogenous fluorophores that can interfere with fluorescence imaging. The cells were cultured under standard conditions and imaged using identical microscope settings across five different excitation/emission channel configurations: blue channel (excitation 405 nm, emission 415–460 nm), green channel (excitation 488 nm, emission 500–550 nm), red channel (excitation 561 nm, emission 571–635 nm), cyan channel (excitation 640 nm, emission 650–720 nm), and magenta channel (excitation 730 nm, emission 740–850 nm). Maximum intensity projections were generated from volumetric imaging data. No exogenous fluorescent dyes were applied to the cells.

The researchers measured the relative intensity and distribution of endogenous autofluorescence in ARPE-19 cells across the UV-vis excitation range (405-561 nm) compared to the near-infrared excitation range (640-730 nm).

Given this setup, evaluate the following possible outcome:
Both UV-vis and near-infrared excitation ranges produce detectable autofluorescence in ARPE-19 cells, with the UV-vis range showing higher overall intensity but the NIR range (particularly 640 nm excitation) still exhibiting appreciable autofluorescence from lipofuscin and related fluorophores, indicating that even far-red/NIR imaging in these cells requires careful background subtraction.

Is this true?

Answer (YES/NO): NO